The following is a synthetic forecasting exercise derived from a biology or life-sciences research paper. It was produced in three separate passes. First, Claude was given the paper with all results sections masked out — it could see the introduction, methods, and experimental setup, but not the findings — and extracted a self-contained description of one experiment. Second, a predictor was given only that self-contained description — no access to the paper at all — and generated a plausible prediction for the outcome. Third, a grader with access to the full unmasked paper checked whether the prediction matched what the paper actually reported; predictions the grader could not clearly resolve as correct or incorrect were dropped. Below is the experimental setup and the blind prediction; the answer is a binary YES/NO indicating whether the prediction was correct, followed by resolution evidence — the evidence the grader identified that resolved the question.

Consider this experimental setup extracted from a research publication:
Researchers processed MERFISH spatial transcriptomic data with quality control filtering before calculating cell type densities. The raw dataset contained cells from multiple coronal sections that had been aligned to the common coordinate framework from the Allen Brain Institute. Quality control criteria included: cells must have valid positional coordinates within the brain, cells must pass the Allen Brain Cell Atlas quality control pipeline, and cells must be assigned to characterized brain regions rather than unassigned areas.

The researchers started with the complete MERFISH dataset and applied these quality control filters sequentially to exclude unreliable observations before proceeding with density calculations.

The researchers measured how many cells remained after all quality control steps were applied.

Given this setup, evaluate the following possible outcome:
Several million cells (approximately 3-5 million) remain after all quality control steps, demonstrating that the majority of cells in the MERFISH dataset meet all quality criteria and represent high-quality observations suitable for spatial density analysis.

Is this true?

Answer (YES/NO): YES